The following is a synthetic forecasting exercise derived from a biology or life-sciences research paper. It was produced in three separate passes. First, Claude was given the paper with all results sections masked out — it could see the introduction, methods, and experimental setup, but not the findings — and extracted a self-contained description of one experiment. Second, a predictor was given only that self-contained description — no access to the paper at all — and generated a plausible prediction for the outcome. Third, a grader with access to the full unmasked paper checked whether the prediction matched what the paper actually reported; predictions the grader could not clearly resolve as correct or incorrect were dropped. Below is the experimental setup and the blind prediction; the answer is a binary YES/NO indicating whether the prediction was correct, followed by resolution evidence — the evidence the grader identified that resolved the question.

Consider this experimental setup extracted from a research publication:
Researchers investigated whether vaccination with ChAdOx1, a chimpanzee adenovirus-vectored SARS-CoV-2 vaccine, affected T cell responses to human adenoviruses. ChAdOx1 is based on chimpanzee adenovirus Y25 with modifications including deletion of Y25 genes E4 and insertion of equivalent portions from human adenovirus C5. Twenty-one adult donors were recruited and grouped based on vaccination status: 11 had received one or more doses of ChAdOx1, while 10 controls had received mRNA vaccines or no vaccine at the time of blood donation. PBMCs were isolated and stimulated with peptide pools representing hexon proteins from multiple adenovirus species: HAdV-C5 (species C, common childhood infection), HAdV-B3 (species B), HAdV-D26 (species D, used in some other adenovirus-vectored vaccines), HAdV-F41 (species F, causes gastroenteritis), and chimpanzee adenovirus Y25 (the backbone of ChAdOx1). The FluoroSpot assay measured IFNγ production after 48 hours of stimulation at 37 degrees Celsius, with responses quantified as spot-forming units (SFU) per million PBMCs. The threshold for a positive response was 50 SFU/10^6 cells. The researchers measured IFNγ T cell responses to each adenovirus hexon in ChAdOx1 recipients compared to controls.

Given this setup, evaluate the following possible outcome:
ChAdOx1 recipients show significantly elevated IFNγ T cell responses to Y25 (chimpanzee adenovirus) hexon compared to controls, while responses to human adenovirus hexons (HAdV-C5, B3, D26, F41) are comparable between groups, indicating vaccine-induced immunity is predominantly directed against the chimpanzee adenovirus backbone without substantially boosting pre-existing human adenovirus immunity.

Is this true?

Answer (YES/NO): NO